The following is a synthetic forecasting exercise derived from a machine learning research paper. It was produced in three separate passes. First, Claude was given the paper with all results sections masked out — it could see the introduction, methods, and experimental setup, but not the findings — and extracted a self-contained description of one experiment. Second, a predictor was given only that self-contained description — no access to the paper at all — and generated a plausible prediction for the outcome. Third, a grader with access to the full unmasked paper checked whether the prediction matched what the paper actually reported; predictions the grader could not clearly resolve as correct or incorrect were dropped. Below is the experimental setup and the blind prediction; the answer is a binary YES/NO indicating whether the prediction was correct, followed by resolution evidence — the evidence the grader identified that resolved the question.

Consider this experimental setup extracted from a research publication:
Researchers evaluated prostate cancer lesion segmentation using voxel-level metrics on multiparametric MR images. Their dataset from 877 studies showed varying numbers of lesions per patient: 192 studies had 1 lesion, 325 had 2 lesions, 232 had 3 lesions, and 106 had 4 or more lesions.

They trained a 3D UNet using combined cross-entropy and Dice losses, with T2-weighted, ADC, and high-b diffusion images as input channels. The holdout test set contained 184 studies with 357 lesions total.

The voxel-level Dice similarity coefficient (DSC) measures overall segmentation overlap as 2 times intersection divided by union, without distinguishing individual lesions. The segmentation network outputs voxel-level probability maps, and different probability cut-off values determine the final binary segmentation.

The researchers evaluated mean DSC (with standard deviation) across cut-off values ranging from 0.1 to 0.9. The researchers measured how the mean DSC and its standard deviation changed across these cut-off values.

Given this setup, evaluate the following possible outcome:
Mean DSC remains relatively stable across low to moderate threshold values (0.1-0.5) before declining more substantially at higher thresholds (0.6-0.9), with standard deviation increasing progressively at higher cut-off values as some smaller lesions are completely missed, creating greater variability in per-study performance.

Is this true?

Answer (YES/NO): NO